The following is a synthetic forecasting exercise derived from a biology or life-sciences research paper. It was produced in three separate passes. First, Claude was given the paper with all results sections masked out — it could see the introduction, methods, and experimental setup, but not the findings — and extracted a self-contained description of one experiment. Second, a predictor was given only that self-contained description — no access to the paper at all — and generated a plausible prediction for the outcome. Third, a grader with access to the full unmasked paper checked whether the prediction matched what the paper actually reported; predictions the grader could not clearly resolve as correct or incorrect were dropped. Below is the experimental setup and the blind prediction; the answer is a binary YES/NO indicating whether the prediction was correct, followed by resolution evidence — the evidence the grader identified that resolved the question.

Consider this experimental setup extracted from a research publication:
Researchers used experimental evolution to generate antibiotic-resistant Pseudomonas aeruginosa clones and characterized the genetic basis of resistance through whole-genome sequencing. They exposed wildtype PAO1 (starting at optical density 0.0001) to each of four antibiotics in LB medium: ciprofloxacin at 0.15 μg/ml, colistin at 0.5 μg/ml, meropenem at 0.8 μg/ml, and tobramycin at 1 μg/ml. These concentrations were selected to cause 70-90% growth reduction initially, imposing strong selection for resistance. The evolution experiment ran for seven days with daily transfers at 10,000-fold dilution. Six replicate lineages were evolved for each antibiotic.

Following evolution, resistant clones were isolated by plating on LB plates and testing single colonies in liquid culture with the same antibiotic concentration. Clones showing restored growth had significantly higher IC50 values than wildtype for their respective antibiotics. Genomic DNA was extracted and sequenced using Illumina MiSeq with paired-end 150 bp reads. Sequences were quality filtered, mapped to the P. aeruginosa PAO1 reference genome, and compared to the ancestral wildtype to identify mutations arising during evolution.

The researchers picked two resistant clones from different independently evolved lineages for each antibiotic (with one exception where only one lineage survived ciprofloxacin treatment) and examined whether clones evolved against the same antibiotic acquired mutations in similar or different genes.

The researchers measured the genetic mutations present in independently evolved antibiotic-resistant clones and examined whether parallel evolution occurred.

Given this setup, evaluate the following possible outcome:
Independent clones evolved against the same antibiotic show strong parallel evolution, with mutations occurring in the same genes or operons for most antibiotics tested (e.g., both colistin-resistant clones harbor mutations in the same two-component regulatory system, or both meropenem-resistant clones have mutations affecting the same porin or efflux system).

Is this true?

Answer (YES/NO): YES